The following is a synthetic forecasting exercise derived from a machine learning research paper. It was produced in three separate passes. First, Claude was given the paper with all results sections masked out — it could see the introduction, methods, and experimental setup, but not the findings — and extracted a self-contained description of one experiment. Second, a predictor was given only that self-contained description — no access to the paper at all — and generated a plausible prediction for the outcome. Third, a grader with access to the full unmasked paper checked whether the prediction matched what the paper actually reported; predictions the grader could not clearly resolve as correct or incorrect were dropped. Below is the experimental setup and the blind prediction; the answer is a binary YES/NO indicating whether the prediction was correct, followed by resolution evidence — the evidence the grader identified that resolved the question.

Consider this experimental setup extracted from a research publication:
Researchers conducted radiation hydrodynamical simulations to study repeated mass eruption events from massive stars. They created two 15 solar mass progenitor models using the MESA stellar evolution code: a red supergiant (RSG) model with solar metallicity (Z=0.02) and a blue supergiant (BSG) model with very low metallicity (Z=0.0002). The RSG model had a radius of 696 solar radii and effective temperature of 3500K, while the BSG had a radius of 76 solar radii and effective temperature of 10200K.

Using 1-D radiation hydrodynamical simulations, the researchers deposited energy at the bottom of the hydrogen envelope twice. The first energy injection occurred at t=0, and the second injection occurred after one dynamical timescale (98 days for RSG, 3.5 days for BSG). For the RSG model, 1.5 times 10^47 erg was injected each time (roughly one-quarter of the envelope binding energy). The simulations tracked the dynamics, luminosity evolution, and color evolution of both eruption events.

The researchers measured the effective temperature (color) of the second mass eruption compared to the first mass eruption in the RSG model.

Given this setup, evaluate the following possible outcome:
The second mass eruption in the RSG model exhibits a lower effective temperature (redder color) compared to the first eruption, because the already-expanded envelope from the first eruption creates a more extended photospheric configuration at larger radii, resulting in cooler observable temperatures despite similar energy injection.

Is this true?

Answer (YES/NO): YES